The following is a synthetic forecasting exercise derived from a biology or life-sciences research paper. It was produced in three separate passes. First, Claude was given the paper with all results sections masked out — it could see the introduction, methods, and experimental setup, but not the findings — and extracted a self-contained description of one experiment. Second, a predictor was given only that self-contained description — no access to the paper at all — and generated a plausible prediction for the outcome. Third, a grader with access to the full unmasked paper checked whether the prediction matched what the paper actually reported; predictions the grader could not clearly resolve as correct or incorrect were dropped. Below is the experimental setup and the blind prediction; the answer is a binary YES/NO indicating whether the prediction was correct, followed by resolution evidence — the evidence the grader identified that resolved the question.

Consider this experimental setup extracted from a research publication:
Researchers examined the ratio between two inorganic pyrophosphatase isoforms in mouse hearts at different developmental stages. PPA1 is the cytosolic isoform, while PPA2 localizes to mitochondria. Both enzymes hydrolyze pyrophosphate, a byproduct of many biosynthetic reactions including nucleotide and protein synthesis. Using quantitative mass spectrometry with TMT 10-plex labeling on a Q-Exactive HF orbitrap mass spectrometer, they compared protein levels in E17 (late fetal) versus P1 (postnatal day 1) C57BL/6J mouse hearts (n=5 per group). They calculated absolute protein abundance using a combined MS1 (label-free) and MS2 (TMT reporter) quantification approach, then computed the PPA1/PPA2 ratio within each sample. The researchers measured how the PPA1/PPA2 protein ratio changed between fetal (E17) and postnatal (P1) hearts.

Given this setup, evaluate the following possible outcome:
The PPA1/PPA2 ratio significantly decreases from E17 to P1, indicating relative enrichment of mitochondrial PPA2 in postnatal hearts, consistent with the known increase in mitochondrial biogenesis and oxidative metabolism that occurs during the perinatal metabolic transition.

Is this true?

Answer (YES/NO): YES